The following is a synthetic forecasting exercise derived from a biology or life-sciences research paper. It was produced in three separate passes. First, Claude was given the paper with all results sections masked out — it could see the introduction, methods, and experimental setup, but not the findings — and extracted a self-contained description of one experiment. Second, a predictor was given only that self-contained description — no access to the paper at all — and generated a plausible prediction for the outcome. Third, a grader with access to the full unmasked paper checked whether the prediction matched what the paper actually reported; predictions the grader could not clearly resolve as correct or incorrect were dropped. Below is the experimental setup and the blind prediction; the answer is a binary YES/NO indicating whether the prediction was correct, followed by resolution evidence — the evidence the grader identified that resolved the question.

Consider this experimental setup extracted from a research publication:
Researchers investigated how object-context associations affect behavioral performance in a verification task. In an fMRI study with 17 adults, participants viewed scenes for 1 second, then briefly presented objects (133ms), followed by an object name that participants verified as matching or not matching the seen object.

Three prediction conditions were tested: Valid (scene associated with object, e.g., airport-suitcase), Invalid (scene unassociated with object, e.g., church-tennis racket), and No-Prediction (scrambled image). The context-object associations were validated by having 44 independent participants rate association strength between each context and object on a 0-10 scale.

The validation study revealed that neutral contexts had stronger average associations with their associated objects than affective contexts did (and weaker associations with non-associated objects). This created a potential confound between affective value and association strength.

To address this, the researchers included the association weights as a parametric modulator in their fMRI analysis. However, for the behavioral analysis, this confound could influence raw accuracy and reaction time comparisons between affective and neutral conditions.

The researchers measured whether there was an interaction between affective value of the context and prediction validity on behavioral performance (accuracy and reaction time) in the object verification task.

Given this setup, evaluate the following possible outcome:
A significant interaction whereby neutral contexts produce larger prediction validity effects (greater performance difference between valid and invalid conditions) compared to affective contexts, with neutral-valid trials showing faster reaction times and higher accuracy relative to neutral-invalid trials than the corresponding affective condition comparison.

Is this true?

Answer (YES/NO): NO